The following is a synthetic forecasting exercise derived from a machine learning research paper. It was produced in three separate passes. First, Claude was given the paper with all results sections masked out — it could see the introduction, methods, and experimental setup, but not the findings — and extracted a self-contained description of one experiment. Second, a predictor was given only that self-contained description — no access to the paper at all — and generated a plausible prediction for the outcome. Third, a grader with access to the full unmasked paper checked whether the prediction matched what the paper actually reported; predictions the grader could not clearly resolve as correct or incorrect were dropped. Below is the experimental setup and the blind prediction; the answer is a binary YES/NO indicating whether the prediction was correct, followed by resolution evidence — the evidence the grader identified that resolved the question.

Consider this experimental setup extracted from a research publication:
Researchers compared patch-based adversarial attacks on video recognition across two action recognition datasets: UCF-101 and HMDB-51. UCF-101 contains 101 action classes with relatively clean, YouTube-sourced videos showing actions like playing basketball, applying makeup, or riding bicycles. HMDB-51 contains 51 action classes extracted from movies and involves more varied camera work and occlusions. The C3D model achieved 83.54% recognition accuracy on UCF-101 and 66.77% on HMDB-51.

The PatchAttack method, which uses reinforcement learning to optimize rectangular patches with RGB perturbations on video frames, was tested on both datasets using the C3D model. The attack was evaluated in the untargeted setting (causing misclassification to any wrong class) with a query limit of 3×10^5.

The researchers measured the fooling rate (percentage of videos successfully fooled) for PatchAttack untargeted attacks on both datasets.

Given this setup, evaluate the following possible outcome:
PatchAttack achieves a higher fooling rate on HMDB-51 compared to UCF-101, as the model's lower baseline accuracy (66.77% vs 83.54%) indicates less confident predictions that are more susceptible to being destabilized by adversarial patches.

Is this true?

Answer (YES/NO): YES